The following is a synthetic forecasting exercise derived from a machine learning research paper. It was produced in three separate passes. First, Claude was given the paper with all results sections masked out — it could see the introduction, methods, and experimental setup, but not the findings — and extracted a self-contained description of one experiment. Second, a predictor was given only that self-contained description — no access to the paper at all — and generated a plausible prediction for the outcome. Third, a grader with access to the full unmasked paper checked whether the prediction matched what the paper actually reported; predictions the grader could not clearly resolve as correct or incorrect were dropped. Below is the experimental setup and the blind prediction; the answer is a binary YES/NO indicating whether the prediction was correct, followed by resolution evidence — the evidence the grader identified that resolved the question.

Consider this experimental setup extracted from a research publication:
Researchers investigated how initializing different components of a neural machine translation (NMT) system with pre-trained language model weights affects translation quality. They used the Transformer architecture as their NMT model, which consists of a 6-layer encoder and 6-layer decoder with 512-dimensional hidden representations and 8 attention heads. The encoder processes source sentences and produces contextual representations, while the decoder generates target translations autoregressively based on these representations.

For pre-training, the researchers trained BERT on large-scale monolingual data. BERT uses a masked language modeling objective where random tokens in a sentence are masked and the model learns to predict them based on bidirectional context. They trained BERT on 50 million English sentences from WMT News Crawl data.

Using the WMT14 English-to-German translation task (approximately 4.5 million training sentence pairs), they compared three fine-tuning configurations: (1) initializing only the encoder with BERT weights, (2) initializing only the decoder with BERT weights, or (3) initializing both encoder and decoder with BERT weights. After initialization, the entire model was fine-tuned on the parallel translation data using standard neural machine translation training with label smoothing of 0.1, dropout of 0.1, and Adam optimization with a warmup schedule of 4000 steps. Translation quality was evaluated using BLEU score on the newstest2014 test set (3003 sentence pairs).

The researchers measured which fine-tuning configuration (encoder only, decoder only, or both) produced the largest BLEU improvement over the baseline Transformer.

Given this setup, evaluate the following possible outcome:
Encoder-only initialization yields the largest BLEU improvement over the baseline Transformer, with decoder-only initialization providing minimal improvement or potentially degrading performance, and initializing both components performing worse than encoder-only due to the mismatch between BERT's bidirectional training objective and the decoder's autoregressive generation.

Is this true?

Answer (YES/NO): NO